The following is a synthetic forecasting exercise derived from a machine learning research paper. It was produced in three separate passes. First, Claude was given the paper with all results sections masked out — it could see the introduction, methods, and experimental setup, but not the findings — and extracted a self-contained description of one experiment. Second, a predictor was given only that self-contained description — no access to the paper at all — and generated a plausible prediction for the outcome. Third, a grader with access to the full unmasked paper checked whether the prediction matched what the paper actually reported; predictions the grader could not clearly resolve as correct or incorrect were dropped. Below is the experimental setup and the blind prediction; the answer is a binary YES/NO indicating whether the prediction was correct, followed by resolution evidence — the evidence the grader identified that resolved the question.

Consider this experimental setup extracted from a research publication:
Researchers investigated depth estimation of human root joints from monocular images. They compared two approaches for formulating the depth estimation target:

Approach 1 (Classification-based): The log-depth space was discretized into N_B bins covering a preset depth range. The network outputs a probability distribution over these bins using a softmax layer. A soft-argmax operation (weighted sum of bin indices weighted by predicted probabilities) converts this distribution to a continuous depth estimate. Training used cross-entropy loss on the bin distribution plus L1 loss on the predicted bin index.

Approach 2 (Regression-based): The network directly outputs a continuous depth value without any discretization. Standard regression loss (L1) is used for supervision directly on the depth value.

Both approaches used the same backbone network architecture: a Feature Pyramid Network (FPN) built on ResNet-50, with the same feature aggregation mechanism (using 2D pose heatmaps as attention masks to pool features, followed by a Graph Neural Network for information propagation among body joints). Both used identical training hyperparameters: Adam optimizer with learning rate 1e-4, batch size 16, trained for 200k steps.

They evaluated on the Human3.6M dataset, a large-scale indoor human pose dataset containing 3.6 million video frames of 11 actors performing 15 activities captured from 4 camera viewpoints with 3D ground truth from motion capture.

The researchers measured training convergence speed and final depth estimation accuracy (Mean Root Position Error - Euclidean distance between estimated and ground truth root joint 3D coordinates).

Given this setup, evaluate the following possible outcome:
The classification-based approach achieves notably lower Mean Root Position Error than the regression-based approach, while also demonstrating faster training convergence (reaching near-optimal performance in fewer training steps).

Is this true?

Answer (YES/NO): YES